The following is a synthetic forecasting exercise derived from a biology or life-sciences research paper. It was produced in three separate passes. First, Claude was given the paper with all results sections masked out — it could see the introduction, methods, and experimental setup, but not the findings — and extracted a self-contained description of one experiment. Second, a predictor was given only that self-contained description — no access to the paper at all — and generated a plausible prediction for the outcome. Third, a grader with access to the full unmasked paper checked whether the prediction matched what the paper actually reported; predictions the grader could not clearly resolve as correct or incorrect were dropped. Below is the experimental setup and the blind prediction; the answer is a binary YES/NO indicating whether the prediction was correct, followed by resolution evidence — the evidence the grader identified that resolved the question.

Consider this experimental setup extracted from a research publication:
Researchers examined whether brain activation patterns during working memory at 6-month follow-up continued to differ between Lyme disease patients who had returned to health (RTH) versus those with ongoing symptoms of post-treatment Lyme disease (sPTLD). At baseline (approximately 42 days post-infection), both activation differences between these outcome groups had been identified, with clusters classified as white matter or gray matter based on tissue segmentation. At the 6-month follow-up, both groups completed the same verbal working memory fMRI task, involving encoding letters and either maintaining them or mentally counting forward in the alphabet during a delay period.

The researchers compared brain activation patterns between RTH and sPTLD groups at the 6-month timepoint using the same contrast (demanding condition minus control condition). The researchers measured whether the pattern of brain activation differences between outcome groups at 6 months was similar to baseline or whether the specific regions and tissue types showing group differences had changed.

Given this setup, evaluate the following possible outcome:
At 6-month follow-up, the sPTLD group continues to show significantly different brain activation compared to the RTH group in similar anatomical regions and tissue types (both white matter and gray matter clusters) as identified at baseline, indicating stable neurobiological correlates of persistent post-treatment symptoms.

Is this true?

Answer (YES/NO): NO